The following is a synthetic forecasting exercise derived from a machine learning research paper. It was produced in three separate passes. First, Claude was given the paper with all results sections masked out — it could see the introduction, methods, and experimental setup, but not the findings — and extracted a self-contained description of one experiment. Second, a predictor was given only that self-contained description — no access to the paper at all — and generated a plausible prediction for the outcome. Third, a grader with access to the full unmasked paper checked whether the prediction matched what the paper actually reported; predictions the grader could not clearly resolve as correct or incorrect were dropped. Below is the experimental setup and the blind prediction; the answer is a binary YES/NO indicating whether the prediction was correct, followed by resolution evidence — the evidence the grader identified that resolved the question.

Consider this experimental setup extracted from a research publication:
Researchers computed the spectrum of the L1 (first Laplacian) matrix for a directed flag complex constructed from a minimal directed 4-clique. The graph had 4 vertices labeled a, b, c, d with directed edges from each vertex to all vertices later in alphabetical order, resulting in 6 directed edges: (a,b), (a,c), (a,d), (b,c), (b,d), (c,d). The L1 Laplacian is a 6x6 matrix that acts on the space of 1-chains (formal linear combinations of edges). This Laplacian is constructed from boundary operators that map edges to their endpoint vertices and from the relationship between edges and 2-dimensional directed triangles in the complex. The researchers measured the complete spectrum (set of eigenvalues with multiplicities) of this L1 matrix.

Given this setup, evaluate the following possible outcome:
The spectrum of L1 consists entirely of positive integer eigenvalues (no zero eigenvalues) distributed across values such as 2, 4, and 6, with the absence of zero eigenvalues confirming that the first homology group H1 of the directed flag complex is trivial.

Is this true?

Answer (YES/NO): NO